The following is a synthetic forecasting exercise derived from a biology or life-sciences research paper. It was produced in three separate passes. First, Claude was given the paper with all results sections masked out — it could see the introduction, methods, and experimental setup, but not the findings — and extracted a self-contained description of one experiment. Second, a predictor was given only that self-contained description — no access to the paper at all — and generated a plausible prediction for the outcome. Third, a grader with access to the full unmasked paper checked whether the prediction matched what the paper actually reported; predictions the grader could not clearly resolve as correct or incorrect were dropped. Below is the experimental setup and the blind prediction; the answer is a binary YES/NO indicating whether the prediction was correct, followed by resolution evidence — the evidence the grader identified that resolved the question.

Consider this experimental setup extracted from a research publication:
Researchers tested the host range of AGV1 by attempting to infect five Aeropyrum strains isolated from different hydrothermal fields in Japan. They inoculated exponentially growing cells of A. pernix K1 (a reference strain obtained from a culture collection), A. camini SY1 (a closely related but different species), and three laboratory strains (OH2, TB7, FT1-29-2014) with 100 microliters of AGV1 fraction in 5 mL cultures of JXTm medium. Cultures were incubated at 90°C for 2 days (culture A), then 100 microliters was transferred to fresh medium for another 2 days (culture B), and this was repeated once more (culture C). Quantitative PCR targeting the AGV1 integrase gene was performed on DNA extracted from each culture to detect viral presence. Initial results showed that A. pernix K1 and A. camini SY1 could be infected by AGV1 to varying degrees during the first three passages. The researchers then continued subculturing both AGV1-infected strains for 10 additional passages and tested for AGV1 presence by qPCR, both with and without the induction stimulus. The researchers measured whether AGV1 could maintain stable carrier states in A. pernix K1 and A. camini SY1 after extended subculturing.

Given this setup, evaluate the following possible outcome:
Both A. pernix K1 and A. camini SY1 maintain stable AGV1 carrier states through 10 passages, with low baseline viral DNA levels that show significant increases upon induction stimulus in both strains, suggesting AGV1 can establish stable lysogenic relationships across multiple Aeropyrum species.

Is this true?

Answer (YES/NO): NO